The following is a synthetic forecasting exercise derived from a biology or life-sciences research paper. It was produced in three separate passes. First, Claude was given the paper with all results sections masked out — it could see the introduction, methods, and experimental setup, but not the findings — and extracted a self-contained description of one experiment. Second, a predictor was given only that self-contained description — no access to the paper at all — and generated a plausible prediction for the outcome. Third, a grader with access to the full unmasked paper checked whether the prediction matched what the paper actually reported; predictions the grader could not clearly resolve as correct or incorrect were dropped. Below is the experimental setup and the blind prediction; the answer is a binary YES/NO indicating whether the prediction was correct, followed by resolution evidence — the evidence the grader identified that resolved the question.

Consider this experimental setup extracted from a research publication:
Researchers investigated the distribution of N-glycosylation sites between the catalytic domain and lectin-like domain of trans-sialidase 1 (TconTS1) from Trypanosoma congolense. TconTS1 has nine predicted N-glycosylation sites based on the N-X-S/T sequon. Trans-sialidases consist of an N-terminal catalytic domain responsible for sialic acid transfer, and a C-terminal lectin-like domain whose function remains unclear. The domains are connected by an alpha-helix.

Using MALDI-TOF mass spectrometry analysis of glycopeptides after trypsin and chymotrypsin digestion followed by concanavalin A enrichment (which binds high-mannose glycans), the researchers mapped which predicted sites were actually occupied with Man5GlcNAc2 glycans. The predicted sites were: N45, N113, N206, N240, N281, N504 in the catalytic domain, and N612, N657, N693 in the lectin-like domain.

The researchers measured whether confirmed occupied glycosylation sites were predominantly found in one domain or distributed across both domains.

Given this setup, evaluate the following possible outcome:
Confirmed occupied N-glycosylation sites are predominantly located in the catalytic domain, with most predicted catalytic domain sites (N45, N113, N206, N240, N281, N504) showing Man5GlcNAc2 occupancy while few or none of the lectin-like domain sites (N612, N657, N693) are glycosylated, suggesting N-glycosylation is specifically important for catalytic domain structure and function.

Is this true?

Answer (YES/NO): YES